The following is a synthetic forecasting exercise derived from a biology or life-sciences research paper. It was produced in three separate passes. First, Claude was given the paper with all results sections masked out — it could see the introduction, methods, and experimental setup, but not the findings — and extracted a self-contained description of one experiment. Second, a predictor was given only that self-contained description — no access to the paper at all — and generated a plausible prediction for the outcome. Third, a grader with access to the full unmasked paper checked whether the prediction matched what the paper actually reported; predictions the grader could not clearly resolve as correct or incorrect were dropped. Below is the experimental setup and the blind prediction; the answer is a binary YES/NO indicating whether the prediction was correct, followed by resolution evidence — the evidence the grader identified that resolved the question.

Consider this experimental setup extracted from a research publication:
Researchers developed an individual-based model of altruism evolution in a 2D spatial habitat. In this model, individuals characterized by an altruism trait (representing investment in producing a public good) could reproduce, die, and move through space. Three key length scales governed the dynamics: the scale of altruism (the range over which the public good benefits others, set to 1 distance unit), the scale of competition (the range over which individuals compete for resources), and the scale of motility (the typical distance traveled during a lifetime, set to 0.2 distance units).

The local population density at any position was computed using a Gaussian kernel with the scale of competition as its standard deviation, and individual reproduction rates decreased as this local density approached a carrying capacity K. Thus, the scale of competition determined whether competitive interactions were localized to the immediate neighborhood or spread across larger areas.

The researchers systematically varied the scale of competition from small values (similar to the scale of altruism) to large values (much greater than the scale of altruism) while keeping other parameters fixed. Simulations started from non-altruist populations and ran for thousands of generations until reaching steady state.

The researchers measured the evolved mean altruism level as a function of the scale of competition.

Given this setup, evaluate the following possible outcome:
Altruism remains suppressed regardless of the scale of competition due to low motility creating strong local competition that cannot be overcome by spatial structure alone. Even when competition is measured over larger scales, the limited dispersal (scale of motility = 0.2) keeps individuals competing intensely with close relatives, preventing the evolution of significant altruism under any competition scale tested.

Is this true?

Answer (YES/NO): NO